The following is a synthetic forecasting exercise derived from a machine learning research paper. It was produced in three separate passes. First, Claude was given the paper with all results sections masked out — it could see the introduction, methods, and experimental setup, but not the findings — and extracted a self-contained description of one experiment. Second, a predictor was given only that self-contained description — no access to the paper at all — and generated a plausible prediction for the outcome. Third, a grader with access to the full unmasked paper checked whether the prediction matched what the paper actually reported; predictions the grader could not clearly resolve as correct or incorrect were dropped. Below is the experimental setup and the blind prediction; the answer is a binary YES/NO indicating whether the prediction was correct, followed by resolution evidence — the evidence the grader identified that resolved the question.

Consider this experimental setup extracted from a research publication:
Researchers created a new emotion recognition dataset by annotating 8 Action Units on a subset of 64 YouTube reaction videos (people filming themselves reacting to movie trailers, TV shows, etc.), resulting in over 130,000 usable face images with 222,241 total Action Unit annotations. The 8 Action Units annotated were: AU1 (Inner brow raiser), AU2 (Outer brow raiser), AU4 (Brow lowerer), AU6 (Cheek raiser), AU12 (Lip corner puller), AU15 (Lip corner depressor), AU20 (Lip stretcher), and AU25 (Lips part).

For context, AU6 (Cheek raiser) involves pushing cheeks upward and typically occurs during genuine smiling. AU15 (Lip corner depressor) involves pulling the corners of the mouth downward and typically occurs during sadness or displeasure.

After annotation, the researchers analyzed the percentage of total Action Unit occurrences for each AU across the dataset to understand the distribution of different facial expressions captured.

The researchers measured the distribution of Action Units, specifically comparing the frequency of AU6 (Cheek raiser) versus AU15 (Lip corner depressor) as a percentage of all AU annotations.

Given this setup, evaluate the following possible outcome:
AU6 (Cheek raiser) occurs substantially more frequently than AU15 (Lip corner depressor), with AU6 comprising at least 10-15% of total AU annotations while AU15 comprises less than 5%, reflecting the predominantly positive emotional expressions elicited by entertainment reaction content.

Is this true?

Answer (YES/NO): YES